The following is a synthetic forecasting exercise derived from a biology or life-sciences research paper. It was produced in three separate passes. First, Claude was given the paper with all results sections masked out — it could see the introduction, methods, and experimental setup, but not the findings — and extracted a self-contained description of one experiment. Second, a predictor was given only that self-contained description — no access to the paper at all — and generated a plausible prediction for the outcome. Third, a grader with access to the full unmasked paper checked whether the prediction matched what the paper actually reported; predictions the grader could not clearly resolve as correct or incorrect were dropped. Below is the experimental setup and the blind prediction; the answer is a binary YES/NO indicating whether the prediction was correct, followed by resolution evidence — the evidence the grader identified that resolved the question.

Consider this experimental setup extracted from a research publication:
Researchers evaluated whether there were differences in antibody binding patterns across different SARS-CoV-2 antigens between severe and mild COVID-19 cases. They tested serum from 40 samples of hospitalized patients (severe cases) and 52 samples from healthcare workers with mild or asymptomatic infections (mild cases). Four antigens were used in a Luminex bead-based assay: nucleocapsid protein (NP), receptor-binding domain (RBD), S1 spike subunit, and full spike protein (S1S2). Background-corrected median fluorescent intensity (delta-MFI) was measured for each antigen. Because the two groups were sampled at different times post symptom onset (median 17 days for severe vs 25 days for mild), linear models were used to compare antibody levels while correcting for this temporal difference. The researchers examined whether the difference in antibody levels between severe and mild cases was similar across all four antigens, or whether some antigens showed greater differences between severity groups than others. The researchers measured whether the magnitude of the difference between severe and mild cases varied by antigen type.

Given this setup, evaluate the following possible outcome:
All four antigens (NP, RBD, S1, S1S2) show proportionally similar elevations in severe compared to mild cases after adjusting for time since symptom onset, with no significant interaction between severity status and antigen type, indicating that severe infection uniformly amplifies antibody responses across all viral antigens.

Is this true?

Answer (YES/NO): NO